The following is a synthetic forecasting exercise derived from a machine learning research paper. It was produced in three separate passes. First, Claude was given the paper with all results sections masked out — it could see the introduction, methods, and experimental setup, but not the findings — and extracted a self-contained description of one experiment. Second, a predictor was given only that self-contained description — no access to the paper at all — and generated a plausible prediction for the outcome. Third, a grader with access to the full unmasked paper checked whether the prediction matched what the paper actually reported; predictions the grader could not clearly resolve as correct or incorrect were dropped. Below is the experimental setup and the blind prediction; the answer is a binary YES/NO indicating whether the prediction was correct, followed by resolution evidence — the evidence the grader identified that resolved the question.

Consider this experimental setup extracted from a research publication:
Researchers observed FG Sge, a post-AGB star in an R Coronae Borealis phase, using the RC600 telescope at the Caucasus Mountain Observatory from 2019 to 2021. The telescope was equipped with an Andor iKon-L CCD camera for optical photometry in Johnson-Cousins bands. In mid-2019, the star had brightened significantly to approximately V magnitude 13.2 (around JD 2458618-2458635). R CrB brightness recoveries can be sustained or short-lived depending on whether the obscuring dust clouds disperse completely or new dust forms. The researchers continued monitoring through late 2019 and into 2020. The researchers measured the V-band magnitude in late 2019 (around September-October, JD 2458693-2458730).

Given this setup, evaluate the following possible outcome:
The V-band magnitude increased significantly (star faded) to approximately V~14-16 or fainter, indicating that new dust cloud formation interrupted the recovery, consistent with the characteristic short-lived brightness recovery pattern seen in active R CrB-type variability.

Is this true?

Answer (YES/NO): YES